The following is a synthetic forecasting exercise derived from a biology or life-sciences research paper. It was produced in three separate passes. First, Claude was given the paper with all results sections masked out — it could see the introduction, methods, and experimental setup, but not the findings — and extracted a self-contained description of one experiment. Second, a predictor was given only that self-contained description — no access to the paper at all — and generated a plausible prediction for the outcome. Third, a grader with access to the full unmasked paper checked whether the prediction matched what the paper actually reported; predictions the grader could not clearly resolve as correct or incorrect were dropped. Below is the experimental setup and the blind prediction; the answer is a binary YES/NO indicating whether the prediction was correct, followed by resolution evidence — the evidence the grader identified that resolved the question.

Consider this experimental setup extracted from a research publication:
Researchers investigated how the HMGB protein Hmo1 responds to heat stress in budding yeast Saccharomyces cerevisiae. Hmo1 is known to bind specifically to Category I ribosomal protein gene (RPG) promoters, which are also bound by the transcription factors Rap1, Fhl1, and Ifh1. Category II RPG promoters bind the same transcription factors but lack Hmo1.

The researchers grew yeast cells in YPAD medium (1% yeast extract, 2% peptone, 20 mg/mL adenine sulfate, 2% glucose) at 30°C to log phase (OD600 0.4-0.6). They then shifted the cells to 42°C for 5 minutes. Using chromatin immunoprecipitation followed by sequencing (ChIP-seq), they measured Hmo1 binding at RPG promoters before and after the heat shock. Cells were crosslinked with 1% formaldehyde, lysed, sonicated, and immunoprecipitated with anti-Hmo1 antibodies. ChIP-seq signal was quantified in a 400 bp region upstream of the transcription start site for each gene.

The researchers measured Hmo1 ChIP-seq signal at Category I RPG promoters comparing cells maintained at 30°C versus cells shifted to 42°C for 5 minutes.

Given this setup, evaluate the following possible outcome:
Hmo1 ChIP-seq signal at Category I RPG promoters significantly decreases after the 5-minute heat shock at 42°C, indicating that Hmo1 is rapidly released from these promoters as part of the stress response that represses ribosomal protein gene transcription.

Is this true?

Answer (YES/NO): YES